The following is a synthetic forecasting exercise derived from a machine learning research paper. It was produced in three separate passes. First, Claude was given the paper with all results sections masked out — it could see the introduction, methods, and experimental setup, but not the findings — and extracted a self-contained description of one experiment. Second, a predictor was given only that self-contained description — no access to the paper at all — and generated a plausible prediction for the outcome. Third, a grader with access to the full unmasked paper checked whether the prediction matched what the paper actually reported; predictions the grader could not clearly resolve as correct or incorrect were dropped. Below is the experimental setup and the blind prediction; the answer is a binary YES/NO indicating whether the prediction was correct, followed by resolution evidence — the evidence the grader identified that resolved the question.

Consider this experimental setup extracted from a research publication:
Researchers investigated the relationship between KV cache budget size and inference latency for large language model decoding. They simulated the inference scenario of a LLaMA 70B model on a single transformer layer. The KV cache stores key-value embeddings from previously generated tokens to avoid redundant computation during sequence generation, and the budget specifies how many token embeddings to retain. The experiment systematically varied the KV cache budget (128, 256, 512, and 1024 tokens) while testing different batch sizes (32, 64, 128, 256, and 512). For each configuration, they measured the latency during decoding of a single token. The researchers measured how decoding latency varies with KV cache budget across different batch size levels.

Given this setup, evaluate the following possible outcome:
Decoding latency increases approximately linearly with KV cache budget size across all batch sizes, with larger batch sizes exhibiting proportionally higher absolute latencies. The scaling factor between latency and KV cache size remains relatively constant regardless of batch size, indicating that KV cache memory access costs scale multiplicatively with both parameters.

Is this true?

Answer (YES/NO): NO